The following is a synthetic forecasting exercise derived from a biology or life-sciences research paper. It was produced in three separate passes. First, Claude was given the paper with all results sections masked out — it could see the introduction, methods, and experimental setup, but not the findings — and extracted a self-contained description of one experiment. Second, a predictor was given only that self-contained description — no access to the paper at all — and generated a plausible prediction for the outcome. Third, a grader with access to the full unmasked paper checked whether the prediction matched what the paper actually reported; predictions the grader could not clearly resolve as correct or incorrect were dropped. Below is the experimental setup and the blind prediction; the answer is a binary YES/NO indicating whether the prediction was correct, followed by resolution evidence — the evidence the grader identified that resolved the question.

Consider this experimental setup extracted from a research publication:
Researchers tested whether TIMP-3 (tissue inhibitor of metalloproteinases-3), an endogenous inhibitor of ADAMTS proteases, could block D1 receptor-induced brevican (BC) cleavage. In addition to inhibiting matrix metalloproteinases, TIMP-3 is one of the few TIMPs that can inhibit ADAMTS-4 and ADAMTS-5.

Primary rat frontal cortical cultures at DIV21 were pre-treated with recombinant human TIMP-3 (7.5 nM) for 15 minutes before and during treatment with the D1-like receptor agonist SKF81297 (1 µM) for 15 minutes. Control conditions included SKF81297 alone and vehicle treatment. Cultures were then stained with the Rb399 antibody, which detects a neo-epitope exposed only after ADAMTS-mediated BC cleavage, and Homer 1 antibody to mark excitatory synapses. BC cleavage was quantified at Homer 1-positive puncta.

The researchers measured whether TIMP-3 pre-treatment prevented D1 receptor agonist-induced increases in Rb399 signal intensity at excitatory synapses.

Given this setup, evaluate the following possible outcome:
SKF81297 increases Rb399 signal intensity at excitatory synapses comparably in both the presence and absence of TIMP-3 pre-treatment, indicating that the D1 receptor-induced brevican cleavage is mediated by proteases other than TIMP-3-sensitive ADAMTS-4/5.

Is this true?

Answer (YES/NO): NO